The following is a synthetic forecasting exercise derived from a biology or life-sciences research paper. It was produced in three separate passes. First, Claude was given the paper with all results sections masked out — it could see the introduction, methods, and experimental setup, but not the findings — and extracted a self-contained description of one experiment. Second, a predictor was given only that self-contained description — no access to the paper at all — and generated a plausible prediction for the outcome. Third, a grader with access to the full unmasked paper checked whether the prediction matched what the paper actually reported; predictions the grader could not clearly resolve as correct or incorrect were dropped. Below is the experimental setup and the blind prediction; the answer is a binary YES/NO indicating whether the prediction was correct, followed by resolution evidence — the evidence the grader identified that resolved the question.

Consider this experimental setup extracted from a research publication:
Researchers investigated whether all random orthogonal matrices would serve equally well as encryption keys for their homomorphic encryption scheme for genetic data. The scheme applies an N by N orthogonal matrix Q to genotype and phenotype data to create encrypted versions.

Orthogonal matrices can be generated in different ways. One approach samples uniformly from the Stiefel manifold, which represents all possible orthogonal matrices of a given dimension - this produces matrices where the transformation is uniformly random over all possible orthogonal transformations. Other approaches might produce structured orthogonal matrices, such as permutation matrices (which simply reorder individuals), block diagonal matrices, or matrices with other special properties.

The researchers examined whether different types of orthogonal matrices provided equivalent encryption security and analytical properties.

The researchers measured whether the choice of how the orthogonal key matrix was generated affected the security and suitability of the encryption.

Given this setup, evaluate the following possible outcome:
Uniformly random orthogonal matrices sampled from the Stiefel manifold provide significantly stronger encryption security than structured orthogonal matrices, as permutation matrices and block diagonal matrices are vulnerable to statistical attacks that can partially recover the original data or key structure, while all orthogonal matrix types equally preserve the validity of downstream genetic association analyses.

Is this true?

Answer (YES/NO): NO